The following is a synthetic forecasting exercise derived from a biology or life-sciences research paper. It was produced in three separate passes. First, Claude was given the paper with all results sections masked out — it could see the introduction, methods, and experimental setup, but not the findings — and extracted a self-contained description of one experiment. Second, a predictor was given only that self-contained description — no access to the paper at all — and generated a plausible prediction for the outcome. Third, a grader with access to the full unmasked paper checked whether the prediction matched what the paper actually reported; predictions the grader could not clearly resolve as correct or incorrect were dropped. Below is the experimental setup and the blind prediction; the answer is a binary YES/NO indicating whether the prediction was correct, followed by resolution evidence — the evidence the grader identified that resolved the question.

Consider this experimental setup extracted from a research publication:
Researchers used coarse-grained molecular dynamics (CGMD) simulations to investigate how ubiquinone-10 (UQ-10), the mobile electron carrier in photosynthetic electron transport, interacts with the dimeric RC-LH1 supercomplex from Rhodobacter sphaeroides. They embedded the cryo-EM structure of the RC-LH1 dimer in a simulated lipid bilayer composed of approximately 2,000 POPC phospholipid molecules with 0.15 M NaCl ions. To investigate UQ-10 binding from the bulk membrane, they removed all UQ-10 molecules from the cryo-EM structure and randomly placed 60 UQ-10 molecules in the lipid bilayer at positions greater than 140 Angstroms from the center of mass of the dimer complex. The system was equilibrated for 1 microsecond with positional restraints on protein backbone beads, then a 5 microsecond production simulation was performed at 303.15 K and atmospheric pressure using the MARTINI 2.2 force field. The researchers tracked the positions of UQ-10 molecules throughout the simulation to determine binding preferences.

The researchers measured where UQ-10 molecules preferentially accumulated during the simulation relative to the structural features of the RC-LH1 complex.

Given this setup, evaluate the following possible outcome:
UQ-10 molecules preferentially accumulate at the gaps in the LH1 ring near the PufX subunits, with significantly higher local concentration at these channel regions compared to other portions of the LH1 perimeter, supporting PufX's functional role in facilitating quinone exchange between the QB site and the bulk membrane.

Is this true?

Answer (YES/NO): NO